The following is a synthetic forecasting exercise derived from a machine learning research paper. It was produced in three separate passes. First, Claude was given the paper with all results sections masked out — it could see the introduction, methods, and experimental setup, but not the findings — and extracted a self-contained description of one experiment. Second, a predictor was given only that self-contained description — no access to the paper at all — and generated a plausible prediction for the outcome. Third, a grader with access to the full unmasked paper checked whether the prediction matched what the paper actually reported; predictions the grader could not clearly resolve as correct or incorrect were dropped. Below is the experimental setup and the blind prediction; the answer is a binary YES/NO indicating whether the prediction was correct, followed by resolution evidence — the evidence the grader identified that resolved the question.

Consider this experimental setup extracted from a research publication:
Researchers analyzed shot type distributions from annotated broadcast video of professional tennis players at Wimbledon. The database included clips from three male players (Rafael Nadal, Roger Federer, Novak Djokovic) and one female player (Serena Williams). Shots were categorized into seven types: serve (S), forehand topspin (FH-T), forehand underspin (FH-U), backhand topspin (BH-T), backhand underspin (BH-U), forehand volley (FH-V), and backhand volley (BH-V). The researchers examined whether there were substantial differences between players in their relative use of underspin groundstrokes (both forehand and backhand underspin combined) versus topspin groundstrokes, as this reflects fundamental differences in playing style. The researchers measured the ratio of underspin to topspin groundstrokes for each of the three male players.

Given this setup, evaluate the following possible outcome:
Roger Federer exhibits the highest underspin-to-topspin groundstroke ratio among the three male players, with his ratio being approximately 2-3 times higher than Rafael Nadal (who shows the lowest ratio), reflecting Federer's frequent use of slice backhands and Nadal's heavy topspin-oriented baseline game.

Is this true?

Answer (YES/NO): NO